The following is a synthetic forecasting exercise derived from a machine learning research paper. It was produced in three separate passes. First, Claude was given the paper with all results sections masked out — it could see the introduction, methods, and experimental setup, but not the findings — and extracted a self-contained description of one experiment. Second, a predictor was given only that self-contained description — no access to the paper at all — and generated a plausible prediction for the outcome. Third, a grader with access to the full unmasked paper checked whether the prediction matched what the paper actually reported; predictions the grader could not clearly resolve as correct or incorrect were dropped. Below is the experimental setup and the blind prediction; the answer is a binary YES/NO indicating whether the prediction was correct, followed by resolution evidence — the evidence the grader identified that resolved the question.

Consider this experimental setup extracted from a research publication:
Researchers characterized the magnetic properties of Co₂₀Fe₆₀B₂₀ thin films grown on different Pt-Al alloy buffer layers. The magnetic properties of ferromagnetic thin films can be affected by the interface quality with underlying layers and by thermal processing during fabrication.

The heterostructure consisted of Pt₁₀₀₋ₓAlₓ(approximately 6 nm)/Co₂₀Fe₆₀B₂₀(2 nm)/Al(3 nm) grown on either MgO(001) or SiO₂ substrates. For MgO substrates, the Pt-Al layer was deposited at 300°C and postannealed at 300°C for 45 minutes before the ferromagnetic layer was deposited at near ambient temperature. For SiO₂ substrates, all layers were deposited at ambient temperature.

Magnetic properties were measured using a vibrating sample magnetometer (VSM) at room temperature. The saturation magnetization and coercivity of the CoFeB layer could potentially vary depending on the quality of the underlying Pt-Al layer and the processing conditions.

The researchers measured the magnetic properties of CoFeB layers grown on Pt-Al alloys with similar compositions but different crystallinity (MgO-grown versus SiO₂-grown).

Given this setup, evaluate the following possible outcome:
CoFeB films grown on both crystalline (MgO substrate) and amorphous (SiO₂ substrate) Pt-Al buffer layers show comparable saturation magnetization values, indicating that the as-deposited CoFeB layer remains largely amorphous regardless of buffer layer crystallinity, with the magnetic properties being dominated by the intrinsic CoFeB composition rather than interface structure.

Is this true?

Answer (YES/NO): YES